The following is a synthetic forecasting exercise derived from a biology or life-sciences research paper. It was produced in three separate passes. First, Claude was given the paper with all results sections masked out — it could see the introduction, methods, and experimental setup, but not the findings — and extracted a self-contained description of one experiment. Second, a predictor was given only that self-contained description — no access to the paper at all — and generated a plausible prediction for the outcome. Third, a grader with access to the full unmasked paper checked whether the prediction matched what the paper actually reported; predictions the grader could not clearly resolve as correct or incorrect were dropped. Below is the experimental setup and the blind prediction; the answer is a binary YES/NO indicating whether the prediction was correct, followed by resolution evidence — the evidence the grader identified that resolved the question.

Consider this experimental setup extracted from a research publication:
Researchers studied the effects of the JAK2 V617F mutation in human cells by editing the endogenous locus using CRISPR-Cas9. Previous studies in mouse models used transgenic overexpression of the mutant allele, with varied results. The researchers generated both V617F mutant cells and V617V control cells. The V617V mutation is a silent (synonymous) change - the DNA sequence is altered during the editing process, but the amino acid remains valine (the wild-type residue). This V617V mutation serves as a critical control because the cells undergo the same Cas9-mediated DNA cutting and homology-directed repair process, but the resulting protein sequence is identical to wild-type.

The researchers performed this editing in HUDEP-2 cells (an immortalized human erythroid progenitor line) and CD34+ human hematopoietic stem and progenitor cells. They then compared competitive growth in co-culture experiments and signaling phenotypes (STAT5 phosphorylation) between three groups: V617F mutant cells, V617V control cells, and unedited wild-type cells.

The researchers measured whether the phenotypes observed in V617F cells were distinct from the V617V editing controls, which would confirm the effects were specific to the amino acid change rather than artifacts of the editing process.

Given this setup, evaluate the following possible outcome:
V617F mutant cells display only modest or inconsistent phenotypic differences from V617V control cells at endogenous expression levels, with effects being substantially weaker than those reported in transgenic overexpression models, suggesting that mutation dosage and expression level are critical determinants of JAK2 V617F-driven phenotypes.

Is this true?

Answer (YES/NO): NO